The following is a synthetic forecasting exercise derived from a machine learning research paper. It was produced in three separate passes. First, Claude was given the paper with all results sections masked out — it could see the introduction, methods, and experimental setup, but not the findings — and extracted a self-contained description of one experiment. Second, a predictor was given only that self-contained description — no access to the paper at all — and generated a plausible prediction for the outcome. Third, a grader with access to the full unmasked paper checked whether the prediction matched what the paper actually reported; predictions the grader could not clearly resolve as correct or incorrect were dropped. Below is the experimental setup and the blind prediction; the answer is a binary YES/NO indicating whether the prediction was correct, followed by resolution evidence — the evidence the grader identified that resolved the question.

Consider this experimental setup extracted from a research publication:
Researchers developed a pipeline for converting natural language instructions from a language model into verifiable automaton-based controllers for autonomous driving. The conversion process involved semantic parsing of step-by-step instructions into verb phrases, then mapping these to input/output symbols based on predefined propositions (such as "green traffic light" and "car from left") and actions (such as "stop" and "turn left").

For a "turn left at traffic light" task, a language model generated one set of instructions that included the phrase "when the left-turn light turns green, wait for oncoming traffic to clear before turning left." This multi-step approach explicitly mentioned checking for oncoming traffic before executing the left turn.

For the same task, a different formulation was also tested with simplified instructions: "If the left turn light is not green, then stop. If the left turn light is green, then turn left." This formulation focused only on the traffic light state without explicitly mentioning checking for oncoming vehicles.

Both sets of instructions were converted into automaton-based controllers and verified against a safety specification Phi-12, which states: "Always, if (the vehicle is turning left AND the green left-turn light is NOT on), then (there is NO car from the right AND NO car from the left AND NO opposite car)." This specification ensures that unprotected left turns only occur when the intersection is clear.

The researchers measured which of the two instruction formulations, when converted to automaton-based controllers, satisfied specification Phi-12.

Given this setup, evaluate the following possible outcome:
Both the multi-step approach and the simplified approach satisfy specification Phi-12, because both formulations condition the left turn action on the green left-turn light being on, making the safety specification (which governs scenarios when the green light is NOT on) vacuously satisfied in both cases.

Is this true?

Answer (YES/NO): NO